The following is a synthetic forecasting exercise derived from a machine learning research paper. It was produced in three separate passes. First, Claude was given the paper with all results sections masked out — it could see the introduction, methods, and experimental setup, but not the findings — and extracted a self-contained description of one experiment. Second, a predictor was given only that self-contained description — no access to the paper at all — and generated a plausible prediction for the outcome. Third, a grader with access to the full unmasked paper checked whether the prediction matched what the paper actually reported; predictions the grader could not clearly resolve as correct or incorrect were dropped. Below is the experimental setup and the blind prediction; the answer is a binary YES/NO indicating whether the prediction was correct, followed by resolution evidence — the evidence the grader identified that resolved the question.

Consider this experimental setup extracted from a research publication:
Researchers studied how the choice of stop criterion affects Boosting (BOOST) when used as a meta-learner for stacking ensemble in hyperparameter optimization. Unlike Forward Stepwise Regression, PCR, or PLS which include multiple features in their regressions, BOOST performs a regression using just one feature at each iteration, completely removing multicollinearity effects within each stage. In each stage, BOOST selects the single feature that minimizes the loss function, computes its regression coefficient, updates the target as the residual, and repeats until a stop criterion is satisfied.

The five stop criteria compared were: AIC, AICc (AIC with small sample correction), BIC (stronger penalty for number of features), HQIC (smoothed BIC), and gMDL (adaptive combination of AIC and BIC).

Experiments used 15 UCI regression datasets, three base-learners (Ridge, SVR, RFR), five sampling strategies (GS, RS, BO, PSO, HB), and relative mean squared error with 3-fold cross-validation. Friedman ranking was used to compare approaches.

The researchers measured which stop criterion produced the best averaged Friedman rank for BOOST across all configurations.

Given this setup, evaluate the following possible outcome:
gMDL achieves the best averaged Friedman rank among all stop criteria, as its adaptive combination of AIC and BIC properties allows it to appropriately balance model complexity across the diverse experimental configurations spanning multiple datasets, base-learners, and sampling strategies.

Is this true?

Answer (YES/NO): NO